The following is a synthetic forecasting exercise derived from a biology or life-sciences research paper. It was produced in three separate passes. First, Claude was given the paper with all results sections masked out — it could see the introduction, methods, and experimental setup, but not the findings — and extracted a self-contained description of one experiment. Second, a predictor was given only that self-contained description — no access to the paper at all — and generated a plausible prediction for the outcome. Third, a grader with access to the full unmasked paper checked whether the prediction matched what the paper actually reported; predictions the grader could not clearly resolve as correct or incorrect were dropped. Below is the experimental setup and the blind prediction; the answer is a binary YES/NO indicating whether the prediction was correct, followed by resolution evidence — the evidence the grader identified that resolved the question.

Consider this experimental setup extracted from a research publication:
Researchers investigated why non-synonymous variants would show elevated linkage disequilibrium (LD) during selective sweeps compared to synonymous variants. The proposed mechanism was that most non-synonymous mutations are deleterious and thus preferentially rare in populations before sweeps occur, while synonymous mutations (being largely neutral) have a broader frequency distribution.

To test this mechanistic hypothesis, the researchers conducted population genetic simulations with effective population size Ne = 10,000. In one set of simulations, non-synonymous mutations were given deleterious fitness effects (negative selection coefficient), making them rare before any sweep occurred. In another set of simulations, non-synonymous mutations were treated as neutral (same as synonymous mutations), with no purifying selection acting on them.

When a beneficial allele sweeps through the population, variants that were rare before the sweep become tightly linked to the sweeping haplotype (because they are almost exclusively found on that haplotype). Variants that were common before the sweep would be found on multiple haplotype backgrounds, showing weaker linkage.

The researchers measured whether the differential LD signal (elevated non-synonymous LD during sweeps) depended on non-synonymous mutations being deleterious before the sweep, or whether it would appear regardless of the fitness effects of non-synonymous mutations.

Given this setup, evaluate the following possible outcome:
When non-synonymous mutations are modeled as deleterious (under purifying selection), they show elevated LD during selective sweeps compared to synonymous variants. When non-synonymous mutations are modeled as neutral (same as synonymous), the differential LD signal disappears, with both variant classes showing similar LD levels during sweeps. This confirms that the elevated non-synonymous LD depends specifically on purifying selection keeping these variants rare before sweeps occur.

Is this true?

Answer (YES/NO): YES